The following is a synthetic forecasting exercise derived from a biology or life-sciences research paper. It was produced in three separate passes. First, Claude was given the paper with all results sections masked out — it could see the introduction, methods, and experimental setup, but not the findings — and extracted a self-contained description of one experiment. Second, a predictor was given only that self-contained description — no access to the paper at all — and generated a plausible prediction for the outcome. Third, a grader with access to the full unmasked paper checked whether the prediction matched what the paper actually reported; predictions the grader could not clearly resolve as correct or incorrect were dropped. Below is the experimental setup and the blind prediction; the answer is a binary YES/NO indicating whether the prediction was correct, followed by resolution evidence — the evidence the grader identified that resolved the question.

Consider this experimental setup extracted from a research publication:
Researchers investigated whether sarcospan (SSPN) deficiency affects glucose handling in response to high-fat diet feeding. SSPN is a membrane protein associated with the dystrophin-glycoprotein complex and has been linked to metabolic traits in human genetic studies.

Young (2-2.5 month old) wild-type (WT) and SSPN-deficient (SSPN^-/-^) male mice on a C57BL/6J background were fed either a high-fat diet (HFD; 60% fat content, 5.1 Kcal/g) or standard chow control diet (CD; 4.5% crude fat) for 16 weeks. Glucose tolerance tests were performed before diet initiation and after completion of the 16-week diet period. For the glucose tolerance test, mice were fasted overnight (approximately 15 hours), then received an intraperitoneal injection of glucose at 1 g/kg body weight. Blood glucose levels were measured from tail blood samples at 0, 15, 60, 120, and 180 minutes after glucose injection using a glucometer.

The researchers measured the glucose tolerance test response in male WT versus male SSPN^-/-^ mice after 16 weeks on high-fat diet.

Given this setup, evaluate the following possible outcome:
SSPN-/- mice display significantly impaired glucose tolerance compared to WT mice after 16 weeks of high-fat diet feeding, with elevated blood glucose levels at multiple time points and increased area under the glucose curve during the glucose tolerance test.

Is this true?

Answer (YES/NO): NO